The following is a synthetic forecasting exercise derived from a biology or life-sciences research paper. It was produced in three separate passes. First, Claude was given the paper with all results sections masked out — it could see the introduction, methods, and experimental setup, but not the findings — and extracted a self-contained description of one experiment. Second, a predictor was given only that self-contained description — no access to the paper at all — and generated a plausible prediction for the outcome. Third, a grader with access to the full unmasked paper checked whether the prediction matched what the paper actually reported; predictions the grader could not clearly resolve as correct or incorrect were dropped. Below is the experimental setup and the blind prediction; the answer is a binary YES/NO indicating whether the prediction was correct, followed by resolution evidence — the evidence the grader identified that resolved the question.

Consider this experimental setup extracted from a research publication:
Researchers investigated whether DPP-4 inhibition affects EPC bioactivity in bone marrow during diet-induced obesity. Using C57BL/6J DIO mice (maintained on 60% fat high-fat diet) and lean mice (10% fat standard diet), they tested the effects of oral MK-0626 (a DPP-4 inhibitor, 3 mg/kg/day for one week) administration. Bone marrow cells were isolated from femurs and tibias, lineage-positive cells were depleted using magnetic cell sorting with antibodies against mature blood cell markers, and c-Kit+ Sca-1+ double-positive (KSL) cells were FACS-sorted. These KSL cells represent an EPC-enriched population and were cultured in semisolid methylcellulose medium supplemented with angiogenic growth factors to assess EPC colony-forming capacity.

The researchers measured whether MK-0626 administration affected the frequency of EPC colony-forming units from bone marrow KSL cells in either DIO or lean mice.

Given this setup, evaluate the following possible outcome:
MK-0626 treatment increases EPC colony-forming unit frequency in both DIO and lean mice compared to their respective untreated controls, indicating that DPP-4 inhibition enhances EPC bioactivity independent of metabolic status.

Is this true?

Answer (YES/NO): NO